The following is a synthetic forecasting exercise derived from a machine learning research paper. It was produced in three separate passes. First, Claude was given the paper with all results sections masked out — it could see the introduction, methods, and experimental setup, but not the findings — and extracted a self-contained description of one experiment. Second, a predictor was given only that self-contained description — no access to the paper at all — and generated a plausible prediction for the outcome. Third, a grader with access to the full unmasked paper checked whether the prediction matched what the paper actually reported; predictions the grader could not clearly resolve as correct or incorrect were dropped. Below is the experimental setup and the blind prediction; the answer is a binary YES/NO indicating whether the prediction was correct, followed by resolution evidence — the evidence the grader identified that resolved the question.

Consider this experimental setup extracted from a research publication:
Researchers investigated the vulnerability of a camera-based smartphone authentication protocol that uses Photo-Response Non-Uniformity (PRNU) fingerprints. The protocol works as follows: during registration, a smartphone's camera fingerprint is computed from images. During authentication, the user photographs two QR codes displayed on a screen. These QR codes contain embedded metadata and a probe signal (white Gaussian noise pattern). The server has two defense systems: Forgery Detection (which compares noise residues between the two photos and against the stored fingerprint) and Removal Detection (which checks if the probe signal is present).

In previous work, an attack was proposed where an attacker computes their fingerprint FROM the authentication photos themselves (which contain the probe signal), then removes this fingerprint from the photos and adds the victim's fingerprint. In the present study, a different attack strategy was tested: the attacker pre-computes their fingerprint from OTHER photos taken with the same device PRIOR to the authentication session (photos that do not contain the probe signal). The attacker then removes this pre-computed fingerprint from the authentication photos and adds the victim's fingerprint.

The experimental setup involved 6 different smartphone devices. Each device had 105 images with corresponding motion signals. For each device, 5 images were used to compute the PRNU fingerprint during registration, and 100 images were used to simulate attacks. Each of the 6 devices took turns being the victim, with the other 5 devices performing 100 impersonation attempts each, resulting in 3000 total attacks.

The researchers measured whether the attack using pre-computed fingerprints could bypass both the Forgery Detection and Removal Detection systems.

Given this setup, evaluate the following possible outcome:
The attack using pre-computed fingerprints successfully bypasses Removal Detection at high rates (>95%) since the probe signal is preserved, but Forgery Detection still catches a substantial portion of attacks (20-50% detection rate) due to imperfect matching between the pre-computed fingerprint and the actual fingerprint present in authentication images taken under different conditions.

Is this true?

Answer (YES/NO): NO